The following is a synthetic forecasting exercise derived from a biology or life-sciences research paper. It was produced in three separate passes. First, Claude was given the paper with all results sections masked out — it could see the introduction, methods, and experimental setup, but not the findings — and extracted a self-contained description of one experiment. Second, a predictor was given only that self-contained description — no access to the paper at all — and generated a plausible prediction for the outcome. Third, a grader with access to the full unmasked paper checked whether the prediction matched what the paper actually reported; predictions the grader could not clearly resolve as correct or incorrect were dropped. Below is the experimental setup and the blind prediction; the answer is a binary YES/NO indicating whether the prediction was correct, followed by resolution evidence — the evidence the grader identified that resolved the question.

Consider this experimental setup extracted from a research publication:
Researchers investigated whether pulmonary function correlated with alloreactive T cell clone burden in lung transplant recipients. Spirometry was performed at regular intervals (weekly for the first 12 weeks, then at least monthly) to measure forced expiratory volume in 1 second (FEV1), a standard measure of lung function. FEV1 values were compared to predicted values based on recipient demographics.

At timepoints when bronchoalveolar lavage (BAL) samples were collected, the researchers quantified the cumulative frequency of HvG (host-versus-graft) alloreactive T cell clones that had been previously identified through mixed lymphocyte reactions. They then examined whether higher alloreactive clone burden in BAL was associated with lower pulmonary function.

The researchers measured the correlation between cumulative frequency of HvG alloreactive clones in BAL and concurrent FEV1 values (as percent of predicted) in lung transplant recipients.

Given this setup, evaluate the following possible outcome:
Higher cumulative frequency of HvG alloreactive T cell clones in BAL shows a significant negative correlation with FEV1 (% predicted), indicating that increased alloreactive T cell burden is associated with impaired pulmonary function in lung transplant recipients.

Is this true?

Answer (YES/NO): YES